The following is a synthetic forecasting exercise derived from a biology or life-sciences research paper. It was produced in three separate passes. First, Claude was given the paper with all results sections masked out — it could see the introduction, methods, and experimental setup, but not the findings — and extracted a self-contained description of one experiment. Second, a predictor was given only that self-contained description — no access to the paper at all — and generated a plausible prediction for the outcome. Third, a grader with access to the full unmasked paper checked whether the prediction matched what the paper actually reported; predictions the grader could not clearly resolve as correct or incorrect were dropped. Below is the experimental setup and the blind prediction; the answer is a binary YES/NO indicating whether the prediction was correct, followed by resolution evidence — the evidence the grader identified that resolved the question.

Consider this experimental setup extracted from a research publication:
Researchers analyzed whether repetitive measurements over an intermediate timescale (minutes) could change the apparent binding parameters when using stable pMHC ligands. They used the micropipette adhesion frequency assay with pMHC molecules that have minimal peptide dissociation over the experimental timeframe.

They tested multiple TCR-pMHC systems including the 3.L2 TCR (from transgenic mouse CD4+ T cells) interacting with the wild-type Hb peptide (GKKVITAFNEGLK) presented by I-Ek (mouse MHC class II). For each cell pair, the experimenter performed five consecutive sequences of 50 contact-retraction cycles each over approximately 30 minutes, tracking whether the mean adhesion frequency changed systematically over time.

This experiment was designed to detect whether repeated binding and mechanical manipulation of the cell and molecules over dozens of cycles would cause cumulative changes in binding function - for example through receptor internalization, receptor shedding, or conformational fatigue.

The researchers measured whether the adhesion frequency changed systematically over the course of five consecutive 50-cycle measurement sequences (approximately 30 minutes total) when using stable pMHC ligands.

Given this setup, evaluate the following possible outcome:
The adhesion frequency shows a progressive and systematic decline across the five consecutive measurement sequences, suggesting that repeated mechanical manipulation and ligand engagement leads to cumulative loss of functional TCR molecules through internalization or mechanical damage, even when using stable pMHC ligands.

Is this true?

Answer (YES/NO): NO